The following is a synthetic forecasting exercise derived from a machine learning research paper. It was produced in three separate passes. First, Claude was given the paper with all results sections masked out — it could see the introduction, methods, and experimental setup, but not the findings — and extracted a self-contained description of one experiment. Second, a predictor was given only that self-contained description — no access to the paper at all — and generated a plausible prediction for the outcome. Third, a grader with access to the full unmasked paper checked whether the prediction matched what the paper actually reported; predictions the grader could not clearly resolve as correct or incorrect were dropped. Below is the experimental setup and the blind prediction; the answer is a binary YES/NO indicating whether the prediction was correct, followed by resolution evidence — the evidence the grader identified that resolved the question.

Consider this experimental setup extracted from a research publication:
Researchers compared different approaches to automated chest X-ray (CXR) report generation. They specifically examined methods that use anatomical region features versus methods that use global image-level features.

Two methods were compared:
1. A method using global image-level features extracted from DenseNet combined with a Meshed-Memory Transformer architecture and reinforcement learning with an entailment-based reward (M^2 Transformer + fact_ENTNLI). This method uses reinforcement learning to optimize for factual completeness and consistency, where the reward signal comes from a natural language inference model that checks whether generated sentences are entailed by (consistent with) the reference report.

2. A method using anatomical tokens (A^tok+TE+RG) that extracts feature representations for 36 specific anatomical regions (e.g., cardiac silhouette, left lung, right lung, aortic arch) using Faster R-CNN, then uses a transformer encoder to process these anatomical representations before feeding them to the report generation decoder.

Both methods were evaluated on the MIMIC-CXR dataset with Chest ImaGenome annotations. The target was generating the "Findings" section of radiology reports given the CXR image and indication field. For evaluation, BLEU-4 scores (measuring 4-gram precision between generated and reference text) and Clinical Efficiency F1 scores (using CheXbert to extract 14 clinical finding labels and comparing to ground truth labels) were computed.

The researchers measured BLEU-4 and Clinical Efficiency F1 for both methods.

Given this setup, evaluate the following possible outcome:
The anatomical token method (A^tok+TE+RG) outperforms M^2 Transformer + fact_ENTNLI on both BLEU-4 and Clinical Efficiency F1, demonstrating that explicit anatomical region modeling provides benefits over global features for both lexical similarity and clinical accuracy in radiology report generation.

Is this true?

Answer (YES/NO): YES